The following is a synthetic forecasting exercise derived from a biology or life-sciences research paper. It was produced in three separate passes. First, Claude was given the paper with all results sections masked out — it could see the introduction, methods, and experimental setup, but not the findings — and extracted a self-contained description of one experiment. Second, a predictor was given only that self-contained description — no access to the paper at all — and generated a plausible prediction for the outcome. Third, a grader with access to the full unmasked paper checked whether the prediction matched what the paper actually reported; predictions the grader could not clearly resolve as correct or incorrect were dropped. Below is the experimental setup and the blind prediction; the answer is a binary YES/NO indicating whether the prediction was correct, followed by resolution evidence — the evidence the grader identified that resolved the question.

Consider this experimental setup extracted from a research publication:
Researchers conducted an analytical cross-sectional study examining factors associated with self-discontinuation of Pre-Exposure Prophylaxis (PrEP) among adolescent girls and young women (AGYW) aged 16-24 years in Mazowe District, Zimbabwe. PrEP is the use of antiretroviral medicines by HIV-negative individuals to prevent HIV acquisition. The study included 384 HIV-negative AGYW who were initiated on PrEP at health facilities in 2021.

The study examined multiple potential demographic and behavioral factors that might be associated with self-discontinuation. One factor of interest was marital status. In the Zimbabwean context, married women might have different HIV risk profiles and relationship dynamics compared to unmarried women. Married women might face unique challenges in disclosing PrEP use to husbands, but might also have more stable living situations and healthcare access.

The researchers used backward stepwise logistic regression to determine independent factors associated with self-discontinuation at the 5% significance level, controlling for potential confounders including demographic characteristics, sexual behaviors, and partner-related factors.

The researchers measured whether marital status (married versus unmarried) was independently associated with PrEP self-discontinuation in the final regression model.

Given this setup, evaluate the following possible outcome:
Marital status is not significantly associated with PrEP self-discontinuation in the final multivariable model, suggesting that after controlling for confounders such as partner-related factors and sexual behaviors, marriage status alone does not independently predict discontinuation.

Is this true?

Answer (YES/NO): YES